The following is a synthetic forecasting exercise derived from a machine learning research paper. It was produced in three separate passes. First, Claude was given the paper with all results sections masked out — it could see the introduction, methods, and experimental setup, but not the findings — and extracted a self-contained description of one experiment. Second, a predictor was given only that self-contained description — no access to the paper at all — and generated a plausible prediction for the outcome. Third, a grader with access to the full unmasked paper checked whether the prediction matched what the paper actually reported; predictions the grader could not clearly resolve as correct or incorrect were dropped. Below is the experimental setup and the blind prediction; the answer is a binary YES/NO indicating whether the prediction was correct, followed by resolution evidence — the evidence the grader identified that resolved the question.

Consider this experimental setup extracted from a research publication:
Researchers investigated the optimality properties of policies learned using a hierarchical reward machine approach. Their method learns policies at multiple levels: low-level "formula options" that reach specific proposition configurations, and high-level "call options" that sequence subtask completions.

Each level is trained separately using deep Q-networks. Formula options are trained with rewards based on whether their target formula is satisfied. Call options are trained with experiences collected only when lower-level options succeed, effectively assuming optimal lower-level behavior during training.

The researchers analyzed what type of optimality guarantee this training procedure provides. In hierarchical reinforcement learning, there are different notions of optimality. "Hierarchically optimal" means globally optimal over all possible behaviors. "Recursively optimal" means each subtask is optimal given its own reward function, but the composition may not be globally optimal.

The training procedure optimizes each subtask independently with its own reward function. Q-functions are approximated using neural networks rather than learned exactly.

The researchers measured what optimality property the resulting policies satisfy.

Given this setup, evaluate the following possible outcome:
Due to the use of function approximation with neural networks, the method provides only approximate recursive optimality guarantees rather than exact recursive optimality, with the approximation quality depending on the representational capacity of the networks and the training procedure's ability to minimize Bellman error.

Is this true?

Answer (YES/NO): YES